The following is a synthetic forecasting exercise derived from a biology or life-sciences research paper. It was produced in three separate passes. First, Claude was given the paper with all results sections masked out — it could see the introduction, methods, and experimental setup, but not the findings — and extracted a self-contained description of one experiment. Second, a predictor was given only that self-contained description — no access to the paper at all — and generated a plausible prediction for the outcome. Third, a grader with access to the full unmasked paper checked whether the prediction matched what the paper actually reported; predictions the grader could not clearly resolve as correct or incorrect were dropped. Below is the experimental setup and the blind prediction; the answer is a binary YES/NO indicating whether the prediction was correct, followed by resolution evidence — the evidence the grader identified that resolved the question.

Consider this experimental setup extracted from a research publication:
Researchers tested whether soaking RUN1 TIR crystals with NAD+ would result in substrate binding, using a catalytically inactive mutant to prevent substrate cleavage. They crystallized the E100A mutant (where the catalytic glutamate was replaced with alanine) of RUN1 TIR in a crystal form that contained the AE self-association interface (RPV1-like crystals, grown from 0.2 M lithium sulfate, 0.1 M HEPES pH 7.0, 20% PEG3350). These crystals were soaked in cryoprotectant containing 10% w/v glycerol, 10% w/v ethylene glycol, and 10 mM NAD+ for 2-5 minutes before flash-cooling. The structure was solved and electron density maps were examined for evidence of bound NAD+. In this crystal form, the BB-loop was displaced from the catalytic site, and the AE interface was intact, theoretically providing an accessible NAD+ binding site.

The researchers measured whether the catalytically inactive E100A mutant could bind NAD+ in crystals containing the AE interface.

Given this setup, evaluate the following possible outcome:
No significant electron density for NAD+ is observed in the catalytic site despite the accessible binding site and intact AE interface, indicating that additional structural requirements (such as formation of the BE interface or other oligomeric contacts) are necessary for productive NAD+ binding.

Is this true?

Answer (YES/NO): YES